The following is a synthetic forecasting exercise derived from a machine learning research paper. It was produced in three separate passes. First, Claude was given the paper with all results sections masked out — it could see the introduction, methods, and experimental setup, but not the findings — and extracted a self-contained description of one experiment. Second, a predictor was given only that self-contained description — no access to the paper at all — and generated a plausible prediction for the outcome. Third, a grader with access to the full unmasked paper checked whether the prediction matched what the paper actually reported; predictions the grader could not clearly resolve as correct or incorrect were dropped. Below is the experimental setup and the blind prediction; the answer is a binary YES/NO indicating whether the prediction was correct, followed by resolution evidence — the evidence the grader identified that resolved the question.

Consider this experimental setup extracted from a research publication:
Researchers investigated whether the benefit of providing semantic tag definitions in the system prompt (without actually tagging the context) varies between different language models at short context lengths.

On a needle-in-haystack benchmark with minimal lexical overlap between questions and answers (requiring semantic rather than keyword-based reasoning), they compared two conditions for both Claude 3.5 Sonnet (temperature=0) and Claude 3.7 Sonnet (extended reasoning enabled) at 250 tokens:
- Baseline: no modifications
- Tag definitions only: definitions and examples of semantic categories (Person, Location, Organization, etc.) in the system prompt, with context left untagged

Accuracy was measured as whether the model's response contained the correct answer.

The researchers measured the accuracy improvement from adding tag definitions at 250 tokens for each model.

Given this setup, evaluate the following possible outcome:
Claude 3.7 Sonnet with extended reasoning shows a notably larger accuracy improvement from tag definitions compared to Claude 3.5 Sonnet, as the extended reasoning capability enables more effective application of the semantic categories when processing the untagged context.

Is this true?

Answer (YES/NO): NO